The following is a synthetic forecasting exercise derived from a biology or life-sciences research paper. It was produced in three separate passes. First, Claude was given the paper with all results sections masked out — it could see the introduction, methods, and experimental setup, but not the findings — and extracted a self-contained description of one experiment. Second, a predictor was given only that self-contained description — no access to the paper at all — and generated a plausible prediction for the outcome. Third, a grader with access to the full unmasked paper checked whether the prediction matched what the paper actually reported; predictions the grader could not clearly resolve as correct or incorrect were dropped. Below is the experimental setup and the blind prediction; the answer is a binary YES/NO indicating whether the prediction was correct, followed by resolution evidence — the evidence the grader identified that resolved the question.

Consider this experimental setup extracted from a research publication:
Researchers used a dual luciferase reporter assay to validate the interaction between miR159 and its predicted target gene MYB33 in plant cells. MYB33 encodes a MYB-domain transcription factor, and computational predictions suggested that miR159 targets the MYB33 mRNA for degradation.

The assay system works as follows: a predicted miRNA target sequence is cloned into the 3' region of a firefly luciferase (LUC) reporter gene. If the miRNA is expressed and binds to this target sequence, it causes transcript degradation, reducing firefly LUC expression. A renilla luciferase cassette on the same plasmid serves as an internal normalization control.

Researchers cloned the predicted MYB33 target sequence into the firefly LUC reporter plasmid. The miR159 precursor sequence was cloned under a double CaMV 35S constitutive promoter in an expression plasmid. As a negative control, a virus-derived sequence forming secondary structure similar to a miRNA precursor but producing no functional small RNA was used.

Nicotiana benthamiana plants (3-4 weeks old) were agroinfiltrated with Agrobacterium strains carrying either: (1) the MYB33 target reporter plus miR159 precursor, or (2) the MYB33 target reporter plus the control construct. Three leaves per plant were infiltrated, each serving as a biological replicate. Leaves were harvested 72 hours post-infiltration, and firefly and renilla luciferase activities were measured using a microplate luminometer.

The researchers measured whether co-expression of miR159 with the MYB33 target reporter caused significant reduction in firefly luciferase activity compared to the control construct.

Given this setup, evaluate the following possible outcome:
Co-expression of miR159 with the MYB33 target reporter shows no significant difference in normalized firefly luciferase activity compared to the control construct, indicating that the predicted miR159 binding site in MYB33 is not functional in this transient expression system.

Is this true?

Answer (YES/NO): NO